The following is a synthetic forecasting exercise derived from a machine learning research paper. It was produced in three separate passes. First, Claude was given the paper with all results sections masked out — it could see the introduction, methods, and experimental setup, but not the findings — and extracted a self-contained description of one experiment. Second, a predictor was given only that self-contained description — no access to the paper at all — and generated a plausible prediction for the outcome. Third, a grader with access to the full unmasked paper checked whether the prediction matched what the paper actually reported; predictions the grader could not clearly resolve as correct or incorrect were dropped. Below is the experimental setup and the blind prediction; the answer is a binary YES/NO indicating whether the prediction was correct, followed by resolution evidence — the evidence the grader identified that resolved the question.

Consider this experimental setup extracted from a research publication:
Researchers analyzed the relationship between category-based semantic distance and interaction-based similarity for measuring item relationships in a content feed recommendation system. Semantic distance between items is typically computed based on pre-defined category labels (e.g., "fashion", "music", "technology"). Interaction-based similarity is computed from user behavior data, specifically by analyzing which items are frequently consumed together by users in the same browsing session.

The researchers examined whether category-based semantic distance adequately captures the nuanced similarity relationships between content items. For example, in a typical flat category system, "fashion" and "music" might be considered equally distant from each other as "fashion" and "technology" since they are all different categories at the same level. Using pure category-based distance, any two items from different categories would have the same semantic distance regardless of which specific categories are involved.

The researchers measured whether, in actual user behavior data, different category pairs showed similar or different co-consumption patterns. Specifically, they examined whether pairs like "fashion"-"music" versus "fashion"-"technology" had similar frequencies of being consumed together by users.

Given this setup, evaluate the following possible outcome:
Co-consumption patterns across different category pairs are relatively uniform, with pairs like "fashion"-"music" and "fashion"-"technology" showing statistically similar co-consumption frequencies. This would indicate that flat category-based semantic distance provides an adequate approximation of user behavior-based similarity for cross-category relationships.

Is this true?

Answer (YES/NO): NO